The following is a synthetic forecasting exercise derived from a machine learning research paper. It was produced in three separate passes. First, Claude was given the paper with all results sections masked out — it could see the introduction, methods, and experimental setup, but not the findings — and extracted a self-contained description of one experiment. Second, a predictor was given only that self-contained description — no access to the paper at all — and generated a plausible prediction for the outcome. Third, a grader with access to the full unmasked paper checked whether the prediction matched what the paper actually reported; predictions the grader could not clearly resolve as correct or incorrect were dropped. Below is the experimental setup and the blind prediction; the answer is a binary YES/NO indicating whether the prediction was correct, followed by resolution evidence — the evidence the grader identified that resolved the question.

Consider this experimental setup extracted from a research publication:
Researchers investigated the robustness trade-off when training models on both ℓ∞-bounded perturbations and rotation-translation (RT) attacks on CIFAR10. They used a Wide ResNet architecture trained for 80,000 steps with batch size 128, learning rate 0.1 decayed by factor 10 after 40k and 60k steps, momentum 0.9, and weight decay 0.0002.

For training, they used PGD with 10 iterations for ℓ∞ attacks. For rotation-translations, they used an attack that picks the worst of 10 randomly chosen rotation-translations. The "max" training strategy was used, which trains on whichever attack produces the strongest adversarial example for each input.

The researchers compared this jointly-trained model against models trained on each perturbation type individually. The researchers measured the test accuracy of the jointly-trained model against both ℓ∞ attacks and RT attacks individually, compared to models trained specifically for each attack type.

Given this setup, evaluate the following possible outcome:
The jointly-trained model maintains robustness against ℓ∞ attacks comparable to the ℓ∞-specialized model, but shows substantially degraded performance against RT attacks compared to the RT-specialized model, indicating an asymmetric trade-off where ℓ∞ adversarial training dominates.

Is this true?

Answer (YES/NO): YES